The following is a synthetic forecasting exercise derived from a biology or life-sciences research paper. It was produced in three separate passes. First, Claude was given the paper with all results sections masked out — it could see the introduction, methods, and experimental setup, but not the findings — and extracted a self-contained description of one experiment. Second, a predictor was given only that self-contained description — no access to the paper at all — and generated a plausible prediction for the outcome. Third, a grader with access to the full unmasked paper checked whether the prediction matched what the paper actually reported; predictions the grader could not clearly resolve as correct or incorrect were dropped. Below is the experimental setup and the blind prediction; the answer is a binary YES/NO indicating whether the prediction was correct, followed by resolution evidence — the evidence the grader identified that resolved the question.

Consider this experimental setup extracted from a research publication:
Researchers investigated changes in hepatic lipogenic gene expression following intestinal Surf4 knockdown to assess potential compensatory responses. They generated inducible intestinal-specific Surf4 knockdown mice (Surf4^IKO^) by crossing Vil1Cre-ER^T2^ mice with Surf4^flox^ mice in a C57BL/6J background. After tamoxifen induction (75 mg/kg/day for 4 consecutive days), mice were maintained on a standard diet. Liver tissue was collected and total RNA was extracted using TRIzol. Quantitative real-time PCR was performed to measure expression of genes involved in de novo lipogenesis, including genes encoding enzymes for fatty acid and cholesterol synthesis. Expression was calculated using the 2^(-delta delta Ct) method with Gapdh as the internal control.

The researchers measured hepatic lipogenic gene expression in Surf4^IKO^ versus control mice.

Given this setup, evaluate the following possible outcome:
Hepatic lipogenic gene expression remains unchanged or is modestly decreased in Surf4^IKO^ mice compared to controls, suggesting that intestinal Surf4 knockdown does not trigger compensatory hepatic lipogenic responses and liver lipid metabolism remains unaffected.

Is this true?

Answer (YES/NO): NO